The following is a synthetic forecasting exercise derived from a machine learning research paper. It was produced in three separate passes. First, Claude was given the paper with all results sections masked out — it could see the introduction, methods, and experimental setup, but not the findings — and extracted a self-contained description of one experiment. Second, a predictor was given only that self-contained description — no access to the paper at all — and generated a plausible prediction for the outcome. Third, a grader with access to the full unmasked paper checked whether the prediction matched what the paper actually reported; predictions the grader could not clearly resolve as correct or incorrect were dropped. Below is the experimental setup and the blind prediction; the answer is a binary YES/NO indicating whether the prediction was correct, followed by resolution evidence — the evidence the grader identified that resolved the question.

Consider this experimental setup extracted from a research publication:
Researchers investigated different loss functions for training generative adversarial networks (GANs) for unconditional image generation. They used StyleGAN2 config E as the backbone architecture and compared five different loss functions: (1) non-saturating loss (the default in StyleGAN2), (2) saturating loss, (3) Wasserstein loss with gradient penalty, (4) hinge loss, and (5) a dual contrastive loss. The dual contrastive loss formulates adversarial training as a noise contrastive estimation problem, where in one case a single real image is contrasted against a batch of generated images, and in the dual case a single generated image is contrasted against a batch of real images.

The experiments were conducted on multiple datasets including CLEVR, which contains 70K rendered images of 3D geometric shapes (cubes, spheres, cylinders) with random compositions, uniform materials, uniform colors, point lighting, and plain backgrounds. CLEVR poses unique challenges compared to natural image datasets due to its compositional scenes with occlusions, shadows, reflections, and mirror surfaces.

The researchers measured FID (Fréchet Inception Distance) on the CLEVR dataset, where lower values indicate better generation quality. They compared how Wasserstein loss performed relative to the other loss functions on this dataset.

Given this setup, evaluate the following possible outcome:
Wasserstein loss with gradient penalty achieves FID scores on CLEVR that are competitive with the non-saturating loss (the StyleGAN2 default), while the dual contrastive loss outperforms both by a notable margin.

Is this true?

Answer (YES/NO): NO